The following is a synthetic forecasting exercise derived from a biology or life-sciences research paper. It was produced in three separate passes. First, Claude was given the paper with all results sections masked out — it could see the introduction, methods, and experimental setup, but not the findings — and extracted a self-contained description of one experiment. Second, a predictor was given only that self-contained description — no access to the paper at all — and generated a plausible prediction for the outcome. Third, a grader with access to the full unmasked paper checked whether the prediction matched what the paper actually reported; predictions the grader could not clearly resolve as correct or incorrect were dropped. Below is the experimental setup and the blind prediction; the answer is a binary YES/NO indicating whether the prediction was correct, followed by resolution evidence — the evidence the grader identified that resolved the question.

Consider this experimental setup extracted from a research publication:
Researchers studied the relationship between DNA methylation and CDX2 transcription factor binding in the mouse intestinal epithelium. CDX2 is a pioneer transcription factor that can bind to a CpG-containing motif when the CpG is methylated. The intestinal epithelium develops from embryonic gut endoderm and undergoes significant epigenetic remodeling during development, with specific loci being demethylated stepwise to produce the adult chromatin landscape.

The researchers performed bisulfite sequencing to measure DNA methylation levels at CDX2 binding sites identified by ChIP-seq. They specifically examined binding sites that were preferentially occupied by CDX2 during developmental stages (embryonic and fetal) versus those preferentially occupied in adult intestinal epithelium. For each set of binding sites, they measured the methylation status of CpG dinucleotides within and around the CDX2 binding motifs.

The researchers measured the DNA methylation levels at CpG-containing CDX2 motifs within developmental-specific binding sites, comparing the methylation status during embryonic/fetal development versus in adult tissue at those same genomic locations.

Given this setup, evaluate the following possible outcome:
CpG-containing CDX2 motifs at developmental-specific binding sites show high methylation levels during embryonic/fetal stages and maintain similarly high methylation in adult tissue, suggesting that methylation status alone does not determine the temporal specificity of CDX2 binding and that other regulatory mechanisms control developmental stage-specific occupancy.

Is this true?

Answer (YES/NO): NO